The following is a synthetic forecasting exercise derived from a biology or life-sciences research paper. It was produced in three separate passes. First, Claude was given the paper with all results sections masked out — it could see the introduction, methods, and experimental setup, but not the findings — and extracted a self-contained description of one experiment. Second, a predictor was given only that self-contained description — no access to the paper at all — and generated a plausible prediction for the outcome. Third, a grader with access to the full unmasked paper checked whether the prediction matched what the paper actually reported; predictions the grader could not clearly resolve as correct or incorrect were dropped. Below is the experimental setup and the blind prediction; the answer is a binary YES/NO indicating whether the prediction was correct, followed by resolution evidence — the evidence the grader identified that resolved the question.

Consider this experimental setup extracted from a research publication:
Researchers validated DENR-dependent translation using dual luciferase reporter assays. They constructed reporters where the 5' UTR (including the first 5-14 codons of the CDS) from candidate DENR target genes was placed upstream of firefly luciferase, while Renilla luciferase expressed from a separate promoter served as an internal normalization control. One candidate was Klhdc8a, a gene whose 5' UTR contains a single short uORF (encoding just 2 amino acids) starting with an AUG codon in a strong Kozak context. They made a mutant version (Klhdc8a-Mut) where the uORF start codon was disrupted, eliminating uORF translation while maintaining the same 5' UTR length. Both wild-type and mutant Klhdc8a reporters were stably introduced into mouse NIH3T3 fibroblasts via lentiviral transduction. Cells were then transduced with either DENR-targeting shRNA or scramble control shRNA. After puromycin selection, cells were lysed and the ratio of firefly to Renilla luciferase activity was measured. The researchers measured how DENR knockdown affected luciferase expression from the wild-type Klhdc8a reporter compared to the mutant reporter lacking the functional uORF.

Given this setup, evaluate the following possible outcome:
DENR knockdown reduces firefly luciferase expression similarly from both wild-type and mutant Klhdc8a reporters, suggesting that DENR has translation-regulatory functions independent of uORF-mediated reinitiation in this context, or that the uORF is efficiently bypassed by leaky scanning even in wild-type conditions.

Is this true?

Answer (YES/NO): NO